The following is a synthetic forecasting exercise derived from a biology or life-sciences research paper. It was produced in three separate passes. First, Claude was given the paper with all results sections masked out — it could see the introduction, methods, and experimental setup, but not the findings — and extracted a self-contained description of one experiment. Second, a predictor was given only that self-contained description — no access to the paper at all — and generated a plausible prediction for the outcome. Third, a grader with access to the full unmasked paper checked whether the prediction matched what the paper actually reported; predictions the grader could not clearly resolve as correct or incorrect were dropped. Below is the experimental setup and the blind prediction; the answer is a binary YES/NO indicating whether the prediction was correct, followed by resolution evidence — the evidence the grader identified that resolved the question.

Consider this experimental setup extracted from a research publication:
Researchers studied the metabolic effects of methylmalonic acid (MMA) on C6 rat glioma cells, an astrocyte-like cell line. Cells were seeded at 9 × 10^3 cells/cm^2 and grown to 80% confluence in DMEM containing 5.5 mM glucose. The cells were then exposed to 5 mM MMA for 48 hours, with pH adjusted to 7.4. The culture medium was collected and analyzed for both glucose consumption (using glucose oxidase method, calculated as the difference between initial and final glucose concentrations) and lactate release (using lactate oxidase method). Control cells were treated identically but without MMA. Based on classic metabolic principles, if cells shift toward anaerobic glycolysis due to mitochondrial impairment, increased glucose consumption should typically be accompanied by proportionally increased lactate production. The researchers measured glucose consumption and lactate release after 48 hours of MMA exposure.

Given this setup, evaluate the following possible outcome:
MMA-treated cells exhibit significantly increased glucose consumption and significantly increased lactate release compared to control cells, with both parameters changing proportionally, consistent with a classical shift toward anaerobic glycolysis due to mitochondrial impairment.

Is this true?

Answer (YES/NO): NO